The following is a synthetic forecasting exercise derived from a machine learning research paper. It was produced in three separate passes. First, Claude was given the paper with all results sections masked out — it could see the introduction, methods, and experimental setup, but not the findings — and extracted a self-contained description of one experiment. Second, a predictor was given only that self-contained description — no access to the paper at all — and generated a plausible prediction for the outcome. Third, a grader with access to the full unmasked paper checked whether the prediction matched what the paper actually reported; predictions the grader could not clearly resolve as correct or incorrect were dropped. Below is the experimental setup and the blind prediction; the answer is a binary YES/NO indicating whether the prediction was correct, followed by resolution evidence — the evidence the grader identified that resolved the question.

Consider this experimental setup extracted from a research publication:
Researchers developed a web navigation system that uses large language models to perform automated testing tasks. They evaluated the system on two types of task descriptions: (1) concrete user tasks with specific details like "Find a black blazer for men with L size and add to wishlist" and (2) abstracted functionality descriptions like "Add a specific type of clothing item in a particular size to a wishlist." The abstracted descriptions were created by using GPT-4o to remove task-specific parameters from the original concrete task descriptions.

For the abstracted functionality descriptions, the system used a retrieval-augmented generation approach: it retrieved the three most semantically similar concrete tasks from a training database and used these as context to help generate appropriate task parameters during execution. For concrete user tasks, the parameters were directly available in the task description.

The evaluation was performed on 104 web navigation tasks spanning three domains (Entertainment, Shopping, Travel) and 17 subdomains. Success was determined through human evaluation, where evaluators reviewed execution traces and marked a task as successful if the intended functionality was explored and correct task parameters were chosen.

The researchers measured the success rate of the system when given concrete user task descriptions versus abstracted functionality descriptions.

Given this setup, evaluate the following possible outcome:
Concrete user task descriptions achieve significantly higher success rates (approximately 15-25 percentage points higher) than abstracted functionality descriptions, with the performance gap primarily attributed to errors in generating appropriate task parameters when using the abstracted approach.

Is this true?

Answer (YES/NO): NO